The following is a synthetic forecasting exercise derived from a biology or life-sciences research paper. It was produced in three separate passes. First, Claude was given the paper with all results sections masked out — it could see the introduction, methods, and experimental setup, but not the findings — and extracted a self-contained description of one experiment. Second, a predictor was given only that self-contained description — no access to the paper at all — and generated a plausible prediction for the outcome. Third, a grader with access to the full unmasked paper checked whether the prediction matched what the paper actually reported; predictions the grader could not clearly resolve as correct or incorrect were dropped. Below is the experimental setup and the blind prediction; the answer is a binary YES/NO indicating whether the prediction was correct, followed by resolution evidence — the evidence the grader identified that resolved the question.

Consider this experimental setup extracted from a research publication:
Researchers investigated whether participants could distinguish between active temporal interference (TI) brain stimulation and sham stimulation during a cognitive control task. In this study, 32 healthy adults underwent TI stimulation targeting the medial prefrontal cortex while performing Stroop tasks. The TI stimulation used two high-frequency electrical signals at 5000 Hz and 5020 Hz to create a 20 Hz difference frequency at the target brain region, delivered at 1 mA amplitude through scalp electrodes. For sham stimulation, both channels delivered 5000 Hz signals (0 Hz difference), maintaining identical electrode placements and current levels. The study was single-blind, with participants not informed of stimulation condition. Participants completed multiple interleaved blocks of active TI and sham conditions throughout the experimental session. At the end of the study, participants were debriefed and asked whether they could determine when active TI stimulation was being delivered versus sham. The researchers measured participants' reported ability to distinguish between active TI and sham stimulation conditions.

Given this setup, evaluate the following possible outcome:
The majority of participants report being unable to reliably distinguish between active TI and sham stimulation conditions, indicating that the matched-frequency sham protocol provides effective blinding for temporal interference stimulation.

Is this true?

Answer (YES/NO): YES